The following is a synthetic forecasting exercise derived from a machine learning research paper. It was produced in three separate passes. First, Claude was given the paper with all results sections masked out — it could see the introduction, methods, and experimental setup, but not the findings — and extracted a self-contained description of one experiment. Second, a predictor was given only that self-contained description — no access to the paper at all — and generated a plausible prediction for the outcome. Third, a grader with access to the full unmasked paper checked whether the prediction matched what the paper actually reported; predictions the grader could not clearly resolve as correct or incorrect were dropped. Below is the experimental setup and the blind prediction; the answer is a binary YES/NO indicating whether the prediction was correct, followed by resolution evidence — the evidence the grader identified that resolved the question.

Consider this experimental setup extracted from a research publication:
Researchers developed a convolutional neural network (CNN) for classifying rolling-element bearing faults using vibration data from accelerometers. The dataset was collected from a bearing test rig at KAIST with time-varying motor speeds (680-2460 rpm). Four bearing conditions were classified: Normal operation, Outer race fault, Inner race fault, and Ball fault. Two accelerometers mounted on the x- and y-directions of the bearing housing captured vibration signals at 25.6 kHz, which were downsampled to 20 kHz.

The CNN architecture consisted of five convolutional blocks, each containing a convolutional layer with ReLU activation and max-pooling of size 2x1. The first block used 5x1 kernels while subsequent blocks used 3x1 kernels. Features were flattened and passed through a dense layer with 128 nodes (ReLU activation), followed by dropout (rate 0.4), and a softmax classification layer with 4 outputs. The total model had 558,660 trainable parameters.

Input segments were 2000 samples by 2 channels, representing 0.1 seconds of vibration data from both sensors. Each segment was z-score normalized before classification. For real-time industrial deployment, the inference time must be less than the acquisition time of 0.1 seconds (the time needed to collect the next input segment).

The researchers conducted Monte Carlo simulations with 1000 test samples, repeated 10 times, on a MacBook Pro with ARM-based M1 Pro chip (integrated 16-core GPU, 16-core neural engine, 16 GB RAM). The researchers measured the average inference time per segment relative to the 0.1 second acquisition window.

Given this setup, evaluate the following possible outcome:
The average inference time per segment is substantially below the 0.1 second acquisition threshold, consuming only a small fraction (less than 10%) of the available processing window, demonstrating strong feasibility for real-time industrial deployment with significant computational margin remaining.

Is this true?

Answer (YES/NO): NO